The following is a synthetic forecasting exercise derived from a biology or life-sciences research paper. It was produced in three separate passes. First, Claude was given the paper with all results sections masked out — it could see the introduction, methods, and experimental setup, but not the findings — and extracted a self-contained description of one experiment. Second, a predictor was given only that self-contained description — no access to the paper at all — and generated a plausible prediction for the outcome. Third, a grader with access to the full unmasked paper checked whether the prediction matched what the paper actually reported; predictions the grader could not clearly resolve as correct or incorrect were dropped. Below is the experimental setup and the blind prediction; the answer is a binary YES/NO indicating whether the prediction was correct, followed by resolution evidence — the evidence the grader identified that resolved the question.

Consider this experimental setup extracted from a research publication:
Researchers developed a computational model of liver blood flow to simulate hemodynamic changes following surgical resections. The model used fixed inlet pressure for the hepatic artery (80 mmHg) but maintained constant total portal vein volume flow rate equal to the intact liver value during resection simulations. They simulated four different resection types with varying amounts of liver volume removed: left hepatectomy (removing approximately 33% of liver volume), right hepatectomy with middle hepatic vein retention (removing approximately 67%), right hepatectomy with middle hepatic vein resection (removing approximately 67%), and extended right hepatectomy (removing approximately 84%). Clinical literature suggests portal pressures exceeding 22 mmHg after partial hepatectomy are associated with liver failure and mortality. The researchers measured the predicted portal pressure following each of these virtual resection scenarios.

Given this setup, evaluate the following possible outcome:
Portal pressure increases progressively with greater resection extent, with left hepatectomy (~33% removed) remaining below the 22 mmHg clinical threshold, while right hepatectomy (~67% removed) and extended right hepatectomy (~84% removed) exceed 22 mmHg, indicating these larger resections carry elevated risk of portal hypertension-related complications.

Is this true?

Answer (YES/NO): NO